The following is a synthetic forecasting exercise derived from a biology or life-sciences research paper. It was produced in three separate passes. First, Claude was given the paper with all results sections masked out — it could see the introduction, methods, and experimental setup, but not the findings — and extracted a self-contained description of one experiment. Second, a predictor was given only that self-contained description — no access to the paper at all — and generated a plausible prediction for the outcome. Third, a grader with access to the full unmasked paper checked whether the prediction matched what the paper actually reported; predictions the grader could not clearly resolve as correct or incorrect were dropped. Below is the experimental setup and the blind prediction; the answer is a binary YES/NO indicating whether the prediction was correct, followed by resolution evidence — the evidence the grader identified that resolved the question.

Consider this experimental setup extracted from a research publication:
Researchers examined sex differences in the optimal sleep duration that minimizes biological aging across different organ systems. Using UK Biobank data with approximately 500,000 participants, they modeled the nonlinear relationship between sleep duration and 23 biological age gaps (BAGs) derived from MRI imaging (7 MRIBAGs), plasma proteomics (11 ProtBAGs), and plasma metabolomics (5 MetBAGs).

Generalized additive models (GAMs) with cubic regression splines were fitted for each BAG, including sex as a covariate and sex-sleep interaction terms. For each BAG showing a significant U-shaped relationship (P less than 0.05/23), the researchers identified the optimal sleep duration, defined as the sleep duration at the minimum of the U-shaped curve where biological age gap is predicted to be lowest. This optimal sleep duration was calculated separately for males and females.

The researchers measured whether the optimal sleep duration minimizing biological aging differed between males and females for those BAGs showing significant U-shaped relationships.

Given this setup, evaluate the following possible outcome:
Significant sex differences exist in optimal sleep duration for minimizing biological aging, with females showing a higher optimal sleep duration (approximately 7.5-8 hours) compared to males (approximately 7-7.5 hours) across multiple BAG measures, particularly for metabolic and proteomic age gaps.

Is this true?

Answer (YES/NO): NO